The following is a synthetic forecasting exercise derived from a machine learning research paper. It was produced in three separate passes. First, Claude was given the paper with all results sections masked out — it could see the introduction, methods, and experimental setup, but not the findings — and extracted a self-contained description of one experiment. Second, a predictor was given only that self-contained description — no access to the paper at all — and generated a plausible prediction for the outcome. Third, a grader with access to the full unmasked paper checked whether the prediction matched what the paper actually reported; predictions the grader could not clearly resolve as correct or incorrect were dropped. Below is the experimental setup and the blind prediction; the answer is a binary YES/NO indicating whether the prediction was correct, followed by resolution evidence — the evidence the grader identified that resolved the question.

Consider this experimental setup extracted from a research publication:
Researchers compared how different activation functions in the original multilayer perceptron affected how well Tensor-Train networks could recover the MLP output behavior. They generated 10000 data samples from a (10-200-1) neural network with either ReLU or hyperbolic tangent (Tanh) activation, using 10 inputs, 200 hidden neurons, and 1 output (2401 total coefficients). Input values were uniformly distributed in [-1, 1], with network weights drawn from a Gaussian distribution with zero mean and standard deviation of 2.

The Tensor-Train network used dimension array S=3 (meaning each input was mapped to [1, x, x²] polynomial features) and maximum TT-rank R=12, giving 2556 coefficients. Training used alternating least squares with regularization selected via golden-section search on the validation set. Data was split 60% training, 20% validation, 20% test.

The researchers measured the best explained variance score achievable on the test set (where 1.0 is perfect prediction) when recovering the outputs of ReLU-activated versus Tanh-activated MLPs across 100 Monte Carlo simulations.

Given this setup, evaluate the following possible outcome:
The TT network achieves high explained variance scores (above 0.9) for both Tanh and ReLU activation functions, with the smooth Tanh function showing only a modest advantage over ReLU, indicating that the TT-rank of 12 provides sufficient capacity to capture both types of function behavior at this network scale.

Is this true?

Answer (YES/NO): NO